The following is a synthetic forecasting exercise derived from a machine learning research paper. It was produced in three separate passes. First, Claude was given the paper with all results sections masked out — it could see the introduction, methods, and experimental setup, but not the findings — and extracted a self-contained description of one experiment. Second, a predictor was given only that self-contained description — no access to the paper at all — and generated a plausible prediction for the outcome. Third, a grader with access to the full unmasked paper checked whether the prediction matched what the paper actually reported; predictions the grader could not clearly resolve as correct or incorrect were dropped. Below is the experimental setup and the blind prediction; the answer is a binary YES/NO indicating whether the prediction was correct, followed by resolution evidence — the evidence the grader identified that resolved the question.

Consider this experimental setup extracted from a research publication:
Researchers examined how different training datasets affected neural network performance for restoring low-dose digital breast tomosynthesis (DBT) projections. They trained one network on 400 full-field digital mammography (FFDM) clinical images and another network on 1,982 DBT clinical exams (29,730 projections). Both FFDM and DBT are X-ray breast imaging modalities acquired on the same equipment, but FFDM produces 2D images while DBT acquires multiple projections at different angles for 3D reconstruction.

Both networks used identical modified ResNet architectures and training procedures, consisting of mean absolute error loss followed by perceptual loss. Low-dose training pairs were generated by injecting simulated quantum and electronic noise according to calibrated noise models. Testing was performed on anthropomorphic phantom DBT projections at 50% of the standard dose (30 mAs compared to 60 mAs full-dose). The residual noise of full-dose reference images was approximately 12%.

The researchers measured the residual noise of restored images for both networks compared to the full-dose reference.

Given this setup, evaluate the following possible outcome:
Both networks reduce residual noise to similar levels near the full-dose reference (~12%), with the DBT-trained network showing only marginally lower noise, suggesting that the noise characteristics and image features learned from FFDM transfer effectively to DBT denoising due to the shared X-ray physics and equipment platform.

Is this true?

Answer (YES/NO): YES